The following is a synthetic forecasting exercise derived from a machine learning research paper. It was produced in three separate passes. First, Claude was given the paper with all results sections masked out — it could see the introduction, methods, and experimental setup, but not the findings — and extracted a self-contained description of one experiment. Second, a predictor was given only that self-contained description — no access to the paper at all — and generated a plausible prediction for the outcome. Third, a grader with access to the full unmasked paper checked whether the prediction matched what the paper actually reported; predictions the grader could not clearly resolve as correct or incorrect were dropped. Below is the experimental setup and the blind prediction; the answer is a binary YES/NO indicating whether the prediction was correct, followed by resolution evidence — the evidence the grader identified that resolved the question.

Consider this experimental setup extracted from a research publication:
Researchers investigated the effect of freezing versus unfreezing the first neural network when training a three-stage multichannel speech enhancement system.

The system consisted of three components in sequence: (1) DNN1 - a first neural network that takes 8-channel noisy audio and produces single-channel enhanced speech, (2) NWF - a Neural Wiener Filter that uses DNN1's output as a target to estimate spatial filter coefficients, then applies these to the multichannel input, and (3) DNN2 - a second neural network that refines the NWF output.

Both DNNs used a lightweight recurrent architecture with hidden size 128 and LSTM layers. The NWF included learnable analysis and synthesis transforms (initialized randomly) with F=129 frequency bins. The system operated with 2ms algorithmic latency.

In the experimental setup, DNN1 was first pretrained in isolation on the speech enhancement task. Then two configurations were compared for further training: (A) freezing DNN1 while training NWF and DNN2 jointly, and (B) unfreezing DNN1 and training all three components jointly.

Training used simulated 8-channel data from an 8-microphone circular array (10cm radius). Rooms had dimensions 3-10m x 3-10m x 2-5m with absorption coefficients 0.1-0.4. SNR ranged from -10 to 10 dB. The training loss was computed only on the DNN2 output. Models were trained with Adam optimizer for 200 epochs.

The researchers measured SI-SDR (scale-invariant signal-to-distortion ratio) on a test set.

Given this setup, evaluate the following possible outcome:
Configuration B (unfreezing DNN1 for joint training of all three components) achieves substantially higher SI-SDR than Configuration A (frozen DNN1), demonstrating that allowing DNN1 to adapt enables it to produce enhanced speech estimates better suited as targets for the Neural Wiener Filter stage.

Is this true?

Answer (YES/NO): YES